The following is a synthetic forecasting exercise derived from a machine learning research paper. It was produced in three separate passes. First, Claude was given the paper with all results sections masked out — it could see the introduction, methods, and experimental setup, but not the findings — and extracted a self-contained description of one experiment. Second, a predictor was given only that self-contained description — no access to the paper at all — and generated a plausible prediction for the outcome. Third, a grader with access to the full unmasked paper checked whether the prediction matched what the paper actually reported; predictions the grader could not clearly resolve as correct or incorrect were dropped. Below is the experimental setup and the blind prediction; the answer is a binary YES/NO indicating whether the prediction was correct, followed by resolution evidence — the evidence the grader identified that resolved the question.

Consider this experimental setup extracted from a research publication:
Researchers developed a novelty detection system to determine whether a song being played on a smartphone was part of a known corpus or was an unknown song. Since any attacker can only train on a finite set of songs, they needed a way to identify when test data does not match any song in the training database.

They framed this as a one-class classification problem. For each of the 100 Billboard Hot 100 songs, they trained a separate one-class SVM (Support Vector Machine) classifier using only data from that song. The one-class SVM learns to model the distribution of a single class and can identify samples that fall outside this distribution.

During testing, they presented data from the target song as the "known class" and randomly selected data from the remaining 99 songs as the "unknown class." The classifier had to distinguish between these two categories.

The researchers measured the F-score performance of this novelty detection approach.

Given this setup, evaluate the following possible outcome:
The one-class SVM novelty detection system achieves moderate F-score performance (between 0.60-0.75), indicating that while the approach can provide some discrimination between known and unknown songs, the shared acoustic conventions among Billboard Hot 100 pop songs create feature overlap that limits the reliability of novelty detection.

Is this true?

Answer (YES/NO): NO